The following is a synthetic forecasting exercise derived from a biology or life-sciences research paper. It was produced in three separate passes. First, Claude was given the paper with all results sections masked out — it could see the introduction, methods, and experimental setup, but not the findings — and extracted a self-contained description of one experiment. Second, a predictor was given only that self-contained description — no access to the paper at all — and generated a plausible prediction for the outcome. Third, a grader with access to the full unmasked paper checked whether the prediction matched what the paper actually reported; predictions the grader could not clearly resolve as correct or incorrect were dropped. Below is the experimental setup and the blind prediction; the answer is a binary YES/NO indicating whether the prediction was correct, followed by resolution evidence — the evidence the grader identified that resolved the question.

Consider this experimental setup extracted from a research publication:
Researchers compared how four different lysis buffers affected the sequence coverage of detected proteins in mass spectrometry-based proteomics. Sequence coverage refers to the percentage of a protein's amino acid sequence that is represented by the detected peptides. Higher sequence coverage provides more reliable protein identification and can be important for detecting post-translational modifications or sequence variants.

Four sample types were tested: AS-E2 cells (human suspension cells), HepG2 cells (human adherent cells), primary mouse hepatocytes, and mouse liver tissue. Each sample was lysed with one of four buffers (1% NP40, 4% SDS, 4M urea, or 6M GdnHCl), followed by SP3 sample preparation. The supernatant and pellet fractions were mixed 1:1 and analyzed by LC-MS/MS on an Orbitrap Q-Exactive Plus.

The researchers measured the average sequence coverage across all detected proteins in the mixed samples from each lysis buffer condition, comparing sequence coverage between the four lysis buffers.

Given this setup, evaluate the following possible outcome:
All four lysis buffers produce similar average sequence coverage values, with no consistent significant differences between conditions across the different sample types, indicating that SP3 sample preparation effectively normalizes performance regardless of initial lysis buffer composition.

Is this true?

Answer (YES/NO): NO